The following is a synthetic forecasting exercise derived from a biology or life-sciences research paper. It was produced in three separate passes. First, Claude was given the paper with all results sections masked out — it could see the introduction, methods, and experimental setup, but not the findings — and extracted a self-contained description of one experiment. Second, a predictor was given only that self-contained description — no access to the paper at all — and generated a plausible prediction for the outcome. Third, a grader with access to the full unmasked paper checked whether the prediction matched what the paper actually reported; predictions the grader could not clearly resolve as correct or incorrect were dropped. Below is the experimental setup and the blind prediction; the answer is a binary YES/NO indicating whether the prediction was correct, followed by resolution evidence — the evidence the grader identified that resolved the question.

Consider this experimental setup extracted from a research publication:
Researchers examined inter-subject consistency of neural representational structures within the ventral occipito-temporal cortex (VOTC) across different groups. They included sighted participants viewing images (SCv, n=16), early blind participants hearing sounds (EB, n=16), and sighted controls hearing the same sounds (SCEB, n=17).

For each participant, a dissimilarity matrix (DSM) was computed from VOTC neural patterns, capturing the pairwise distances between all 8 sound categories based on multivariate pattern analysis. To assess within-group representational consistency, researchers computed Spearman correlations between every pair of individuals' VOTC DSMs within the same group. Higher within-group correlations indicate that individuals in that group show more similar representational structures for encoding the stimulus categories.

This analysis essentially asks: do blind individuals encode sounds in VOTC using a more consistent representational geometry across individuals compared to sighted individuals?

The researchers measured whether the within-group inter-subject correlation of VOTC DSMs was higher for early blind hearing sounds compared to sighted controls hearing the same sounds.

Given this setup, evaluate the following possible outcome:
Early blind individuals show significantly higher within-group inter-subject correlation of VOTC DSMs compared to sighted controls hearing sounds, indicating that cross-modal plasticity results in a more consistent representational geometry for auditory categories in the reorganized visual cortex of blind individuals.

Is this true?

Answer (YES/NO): YES